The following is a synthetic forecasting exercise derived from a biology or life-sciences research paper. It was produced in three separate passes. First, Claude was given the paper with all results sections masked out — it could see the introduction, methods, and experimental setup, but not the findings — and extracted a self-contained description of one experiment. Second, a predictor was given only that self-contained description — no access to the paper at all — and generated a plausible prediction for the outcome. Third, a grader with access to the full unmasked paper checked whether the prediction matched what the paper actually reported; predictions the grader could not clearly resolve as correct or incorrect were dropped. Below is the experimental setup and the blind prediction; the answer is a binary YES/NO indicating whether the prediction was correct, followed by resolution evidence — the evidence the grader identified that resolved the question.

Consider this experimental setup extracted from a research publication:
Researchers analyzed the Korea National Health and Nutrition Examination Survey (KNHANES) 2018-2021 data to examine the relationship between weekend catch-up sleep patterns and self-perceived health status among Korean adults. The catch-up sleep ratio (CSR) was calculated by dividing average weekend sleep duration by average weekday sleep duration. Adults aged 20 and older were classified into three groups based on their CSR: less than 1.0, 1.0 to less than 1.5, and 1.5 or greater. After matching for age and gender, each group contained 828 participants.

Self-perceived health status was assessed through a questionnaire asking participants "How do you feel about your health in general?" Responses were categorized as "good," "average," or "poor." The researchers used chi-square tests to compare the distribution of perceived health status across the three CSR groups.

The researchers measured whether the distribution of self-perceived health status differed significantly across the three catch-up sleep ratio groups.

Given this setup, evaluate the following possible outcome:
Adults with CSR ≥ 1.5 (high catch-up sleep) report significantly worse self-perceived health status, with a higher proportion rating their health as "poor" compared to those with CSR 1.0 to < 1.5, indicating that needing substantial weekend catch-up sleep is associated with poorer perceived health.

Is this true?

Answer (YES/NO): NO